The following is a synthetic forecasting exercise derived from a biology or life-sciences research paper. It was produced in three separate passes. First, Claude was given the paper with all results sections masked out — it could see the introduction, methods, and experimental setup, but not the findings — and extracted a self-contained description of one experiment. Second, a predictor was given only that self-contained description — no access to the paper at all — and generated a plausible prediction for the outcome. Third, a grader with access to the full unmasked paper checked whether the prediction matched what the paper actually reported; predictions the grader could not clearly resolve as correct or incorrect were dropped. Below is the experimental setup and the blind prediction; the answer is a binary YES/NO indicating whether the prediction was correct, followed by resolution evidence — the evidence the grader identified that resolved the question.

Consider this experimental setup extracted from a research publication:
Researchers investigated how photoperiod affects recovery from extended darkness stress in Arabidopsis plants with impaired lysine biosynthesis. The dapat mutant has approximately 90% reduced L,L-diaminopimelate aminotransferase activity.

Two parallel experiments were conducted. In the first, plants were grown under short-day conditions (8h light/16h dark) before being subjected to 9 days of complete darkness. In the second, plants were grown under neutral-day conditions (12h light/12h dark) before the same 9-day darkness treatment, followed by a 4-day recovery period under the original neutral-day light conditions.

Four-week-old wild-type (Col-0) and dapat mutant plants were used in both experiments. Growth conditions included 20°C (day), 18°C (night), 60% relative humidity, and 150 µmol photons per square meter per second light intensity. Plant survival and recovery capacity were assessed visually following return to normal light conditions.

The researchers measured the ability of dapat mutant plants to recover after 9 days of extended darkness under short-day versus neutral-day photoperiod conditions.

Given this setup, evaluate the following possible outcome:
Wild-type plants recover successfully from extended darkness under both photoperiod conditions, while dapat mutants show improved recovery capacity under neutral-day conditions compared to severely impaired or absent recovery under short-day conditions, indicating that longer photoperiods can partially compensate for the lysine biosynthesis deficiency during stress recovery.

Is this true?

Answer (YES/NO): YES